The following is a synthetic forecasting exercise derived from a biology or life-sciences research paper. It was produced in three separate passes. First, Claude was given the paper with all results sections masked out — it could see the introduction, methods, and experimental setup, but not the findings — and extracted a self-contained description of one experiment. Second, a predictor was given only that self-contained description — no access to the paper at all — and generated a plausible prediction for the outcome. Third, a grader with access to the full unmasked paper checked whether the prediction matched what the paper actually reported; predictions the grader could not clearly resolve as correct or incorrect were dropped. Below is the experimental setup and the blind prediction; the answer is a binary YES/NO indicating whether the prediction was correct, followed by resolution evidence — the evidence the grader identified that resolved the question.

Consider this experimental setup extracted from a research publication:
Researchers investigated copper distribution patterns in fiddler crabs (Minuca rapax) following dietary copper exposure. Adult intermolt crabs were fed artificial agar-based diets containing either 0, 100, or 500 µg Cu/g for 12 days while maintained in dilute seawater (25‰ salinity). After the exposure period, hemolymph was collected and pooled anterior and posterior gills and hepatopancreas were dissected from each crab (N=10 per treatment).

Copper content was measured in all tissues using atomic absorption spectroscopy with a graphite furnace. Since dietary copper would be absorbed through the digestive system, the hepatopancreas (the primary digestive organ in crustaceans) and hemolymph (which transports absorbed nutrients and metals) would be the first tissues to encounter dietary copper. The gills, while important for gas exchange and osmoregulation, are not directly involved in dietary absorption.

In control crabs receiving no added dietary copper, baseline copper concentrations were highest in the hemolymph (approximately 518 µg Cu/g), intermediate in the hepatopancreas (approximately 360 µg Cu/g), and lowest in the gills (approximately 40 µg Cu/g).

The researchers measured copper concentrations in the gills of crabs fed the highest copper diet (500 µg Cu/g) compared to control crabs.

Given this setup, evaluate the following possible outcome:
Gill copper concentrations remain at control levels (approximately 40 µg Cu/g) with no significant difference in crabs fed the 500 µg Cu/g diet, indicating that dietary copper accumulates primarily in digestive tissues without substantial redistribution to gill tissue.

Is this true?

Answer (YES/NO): NO